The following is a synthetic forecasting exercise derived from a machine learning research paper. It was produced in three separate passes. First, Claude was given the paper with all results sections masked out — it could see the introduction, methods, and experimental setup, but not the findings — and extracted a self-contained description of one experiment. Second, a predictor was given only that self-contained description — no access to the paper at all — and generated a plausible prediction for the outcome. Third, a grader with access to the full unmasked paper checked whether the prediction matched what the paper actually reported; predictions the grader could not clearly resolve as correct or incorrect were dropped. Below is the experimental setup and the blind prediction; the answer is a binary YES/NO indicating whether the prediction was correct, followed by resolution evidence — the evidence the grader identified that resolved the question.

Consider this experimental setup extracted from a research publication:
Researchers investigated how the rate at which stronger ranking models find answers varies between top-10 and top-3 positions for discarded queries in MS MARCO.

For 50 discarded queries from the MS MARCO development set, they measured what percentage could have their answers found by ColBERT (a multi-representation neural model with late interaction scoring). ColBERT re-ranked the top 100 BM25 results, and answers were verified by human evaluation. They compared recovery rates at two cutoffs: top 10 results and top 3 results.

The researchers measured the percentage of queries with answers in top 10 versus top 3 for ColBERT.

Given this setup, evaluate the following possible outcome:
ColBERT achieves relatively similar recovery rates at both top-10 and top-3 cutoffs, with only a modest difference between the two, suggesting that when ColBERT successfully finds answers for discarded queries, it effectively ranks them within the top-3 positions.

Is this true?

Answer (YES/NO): YES